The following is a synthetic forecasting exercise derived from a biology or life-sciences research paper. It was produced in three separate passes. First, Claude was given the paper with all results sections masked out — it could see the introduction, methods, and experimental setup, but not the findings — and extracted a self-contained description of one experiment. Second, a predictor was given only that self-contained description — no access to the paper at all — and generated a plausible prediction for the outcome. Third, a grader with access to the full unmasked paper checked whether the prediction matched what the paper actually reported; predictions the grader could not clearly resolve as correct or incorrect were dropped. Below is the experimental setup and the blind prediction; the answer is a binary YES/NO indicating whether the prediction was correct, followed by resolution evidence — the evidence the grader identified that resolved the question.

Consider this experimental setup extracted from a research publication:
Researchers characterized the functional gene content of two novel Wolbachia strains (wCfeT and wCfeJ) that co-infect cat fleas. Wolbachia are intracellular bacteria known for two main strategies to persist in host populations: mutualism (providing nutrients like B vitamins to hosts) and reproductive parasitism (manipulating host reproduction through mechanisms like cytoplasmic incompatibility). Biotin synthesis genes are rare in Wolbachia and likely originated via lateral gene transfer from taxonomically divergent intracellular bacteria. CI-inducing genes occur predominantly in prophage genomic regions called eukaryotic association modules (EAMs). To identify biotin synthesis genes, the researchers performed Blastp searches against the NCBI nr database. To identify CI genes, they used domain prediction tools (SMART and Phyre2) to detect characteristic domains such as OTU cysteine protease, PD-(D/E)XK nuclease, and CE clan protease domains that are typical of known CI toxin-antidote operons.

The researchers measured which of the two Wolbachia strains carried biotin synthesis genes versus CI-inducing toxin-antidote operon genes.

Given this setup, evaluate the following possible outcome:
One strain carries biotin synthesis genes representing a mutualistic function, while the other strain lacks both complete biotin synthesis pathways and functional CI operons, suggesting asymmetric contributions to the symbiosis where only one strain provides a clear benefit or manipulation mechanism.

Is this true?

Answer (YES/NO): NO